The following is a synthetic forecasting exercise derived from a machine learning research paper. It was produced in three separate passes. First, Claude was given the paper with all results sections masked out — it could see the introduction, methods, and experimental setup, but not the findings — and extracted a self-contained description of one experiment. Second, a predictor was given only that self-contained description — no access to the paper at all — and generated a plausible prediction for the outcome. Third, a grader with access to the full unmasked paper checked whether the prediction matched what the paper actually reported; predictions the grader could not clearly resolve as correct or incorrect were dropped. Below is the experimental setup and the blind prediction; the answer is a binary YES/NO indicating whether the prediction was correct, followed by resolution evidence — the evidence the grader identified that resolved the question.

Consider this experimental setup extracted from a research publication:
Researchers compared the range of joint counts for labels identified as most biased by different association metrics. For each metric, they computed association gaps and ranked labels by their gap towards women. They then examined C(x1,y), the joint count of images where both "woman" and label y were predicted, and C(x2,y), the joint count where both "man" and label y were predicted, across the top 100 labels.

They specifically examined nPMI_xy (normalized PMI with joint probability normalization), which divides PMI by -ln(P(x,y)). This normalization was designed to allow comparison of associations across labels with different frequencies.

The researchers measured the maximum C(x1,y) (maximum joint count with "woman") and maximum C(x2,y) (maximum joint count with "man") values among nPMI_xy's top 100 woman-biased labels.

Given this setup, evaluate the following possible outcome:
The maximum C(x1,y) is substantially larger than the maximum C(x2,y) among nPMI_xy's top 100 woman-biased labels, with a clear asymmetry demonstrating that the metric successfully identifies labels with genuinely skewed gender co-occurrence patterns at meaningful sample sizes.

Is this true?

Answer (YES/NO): NO